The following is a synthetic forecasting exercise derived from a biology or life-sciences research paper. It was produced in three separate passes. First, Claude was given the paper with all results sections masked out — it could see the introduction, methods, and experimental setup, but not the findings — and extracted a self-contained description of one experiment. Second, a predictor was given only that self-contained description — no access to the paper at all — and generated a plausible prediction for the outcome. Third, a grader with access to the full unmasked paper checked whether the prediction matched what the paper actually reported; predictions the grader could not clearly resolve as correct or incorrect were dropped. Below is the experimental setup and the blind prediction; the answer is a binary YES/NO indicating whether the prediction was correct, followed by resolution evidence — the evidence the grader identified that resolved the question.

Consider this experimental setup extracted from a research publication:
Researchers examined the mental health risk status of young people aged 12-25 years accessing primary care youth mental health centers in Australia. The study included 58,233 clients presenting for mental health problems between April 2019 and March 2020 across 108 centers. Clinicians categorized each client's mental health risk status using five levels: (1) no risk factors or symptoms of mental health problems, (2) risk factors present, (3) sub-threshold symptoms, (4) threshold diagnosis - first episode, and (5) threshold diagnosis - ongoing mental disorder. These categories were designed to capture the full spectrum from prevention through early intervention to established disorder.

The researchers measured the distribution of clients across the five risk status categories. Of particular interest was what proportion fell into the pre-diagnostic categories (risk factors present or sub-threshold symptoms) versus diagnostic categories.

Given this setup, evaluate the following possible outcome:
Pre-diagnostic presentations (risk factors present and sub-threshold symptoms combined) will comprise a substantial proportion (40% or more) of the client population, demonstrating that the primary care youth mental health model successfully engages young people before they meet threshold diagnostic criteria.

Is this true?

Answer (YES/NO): YES